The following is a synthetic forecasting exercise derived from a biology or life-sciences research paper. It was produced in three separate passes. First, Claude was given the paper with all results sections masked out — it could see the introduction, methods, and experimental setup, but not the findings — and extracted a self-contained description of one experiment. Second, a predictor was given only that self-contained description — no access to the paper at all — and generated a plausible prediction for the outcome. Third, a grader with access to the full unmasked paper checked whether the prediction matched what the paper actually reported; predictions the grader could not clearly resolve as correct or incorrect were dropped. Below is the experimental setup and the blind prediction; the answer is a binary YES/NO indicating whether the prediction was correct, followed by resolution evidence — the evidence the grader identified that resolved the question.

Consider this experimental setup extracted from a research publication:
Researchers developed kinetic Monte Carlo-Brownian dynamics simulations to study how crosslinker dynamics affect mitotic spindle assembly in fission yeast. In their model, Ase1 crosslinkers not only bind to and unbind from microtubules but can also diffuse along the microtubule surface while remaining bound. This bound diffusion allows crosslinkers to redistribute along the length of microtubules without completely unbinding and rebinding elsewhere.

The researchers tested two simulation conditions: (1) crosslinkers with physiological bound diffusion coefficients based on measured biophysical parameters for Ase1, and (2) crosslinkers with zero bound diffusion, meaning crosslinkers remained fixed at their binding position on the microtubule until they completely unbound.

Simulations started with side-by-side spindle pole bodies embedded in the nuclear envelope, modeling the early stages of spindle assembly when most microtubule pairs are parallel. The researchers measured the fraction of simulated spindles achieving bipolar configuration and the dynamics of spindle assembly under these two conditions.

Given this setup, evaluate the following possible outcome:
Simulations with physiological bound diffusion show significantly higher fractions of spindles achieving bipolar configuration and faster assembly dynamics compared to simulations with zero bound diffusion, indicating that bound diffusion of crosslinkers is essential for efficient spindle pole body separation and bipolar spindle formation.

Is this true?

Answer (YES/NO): YES